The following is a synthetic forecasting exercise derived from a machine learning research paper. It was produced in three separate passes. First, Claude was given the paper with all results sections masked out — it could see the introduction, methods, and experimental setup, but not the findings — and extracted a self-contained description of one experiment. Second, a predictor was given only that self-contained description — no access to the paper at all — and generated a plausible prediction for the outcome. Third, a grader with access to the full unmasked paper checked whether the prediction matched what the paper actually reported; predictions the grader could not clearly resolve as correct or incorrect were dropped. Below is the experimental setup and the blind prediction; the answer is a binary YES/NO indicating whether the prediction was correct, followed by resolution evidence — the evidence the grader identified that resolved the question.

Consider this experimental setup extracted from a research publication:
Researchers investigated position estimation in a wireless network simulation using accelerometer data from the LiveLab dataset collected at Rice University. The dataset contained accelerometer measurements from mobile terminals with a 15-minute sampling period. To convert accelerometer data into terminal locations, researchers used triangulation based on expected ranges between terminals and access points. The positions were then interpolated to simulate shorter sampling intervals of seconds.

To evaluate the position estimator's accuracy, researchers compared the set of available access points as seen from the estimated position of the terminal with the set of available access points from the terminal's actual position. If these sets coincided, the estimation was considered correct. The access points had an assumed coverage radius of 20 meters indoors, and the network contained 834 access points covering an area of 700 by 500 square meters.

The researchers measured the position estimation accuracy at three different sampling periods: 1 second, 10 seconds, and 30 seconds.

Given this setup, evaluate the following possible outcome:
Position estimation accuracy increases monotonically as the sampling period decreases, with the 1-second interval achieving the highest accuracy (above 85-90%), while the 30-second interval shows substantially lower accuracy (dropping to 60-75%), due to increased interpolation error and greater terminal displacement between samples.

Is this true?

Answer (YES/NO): YES